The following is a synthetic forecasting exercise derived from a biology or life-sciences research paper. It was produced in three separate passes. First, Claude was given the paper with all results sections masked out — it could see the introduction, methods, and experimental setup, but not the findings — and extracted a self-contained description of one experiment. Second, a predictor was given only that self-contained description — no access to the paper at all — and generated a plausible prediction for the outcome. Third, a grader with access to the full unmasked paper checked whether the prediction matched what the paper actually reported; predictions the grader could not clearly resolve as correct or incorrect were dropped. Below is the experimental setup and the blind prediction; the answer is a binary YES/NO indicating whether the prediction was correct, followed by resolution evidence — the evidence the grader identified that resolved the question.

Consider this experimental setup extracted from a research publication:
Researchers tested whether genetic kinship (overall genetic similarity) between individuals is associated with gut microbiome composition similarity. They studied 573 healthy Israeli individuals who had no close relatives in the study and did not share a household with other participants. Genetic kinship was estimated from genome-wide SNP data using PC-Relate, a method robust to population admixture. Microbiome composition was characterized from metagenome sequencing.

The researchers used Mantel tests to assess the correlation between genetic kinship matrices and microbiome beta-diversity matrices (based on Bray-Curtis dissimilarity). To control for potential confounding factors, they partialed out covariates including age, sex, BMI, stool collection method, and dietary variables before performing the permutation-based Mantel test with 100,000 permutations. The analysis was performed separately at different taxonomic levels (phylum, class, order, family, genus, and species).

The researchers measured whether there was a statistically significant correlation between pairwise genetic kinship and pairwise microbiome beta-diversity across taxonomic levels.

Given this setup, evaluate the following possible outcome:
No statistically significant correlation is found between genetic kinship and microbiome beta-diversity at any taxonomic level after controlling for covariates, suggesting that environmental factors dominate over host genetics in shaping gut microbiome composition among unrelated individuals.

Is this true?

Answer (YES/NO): YES